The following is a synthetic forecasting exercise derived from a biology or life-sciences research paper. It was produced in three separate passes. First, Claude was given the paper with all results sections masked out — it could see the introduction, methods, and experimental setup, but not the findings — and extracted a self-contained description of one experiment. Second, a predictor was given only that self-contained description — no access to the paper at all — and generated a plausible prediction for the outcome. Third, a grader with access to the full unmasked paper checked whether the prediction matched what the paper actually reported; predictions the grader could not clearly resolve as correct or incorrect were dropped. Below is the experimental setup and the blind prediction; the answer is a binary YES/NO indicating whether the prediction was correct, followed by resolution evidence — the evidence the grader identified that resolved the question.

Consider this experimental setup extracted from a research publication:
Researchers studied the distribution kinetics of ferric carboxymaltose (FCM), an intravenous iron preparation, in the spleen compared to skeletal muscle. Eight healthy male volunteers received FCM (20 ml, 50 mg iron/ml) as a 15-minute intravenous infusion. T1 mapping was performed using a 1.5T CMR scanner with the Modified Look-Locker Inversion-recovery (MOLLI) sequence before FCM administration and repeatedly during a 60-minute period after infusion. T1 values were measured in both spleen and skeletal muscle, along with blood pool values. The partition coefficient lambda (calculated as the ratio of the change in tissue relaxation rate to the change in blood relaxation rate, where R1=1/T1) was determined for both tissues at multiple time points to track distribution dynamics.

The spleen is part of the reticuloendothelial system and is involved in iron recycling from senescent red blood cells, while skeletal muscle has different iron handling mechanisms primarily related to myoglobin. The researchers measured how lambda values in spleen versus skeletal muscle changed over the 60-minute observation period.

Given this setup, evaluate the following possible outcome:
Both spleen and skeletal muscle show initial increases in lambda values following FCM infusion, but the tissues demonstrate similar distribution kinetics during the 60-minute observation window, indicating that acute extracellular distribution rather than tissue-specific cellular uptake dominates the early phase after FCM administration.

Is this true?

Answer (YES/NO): NO